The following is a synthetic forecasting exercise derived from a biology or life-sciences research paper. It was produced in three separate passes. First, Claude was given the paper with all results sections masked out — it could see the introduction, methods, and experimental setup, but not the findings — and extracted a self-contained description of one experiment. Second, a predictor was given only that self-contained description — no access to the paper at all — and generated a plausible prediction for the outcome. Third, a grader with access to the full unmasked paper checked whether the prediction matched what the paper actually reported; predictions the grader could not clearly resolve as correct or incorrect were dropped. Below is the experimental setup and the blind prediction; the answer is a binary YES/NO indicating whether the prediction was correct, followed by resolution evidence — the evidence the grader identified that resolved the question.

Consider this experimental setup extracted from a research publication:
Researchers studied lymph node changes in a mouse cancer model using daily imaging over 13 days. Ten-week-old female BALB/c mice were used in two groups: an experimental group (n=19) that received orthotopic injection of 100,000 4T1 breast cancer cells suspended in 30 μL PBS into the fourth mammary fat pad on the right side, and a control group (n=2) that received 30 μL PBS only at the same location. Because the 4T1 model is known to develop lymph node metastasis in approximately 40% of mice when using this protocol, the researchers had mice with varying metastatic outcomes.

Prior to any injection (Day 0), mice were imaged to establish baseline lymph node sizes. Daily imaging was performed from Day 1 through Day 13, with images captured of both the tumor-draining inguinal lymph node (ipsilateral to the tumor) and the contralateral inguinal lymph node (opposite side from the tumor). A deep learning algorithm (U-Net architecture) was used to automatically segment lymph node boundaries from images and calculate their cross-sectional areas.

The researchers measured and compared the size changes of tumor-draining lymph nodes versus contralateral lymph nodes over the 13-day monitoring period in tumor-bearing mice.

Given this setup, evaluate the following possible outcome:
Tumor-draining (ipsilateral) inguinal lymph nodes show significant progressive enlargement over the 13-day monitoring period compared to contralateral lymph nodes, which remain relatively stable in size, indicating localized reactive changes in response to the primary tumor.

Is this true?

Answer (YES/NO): YES